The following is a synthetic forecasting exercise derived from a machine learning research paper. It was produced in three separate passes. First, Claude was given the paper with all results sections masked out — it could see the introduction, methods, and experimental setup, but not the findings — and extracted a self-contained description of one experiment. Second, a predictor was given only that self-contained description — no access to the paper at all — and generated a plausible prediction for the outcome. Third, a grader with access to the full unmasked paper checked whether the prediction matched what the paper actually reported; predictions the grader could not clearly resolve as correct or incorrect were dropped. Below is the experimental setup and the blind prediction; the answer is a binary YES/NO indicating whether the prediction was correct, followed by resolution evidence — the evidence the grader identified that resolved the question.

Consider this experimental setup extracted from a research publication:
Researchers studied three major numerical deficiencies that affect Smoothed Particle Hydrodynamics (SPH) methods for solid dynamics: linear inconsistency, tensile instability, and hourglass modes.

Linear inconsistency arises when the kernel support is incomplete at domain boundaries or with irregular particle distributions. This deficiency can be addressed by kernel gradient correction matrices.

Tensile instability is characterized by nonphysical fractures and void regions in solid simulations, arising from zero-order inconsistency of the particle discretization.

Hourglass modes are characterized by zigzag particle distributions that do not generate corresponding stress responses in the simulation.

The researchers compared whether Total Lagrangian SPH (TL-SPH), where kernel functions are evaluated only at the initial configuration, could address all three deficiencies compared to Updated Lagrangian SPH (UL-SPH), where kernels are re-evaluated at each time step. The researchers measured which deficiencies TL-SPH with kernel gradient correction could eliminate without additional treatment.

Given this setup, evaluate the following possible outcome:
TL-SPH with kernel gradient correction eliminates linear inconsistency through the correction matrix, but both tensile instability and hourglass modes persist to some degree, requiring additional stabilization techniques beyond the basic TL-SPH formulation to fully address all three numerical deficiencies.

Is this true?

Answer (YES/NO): NO